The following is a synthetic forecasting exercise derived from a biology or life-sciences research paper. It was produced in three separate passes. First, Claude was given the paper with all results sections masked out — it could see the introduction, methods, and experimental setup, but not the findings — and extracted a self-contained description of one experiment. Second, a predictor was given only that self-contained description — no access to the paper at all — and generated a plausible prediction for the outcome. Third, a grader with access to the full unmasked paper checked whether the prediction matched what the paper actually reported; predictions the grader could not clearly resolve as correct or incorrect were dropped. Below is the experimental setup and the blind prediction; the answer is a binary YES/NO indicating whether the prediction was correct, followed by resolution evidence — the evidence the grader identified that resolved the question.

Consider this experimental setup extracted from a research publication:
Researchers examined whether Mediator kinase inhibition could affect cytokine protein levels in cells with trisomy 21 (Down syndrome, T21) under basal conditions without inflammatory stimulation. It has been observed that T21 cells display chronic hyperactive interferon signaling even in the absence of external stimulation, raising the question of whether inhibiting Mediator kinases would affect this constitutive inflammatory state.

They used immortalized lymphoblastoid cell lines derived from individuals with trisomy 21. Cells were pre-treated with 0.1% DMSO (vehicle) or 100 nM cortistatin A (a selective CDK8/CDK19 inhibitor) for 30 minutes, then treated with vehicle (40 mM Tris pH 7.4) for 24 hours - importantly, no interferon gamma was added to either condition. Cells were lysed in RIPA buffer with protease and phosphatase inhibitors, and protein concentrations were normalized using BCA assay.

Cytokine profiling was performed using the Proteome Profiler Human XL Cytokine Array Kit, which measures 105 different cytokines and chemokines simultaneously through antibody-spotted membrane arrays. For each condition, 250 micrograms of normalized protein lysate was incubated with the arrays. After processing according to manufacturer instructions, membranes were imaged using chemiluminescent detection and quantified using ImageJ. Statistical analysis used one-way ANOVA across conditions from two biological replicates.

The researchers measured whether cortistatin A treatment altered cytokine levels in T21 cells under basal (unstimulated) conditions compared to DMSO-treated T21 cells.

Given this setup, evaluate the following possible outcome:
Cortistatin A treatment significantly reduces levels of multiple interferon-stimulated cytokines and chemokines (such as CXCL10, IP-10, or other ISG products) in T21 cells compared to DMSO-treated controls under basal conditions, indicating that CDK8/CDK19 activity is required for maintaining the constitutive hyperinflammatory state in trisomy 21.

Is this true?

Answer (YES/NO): NO